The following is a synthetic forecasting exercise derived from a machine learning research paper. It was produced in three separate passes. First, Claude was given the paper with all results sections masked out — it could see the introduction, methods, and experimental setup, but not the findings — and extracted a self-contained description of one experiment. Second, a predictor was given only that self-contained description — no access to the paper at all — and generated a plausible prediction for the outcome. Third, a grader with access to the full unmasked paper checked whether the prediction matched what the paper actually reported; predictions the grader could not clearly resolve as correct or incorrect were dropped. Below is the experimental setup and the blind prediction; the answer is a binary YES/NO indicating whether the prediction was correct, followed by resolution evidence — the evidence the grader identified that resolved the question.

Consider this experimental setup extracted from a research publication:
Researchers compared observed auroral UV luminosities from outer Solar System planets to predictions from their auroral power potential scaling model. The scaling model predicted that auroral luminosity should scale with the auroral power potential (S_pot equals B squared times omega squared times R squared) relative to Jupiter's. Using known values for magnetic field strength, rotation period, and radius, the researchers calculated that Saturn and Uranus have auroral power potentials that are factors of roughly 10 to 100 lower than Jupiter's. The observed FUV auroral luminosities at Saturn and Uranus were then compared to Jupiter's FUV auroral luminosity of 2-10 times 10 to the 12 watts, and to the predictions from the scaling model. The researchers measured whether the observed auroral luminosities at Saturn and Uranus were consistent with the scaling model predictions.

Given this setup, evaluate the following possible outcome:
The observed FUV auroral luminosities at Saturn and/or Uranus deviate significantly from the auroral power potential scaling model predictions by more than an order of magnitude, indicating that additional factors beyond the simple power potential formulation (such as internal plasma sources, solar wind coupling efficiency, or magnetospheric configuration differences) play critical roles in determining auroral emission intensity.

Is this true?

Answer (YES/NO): NO